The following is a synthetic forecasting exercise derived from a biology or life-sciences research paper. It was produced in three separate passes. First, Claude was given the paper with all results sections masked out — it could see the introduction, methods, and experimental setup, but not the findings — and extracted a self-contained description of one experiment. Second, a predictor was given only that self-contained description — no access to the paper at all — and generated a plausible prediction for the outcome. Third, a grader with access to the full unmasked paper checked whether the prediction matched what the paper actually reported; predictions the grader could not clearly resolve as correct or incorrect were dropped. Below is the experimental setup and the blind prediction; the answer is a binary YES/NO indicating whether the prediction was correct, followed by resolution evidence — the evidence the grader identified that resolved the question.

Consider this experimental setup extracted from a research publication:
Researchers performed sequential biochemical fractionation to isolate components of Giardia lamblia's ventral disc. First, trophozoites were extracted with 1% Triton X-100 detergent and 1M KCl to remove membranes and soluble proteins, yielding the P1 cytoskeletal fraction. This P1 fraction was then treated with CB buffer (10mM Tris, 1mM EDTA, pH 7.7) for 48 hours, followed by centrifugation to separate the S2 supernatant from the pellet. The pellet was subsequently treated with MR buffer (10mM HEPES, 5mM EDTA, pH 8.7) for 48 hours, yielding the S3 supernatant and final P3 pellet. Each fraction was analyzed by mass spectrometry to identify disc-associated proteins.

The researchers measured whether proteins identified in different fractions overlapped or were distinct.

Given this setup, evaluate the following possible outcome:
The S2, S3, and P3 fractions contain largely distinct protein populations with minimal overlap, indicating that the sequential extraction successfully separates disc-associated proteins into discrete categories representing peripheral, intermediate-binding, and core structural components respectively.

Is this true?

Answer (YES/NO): NO